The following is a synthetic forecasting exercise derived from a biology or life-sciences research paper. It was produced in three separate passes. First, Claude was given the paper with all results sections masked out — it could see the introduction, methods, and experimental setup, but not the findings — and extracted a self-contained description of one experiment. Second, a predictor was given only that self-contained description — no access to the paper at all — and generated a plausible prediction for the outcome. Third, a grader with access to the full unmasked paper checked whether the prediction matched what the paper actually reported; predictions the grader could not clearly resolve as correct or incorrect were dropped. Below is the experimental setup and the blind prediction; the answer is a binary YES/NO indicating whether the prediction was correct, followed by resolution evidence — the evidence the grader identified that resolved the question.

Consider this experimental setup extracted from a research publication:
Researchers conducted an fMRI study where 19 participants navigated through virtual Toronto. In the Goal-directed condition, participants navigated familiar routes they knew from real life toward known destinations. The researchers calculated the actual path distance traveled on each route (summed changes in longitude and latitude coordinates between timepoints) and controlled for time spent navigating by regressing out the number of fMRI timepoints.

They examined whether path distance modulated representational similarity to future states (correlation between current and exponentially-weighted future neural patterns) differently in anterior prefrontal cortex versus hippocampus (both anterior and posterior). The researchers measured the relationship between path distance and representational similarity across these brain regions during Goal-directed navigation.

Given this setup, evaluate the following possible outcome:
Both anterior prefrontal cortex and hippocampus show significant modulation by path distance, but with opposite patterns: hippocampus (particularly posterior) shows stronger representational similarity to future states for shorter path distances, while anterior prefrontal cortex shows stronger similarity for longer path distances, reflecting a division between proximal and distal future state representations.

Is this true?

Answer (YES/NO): YES